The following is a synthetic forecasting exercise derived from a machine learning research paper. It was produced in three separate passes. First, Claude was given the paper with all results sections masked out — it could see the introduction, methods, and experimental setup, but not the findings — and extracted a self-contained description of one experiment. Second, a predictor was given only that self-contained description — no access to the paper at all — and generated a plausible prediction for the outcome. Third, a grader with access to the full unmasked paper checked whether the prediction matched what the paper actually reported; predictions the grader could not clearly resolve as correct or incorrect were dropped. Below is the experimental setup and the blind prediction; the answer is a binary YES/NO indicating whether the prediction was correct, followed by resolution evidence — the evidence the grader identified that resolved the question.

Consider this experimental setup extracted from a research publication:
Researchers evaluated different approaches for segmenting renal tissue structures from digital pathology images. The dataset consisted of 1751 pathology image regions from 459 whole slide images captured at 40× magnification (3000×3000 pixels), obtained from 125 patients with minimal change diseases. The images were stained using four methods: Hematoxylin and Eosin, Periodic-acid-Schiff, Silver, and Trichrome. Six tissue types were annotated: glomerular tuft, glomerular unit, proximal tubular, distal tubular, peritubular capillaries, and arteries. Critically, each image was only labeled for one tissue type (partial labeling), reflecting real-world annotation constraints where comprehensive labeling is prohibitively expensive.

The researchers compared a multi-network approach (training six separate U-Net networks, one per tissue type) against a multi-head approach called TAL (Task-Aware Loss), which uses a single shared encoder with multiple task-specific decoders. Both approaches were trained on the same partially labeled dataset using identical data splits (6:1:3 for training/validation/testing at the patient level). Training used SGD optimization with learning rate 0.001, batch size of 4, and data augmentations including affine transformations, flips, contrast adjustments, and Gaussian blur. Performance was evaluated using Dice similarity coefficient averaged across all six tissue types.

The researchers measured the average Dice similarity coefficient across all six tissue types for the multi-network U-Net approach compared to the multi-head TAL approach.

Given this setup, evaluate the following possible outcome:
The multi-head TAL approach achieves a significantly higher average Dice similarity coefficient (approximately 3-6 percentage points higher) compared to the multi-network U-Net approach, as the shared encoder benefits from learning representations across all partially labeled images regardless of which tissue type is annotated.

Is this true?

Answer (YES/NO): NO